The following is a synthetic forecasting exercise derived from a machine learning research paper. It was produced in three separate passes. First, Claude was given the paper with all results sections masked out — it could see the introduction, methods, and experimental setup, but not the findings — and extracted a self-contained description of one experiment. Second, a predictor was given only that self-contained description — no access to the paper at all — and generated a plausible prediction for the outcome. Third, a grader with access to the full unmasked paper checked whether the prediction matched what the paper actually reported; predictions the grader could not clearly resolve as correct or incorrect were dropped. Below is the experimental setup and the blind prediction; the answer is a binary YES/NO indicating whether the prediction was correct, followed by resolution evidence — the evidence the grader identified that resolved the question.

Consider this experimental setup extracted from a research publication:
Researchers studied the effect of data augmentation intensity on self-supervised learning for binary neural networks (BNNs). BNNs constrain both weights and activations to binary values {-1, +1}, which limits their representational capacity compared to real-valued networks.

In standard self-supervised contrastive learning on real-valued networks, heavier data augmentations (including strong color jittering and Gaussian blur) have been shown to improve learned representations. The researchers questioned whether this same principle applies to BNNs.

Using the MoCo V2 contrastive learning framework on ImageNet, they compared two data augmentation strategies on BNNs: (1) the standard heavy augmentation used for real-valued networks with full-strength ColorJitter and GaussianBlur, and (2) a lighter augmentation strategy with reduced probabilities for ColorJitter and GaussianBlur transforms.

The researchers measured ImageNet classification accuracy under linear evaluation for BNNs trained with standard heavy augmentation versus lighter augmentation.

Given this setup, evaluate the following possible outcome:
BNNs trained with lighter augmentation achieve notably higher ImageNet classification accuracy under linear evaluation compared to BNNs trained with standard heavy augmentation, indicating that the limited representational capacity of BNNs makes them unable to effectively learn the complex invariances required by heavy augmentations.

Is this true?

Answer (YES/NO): YES